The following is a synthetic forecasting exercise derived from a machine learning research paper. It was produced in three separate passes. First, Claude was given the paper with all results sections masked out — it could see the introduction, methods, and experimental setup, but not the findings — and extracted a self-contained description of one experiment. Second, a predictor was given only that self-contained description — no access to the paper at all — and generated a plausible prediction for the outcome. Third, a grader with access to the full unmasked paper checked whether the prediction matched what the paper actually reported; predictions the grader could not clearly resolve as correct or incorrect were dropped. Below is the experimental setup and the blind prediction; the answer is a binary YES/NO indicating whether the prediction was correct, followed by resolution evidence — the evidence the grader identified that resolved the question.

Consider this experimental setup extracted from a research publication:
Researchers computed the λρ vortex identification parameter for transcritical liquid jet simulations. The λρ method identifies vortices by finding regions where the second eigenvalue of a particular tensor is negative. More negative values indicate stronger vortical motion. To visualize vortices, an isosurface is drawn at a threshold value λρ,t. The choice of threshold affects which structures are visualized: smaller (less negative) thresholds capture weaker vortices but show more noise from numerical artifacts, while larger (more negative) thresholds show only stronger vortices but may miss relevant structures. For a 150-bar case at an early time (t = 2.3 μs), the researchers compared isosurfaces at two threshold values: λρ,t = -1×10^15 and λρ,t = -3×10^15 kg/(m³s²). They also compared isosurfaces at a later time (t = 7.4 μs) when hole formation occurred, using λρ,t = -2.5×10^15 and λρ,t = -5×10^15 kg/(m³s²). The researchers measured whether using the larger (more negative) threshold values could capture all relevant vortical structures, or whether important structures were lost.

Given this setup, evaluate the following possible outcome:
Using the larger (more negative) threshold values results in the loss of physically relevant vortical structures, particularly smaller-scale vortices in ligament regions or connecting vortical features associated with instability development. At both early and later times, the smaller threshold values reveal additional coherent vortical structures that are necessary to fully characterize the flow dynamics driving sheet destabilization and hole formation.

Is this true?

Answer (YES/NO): YES